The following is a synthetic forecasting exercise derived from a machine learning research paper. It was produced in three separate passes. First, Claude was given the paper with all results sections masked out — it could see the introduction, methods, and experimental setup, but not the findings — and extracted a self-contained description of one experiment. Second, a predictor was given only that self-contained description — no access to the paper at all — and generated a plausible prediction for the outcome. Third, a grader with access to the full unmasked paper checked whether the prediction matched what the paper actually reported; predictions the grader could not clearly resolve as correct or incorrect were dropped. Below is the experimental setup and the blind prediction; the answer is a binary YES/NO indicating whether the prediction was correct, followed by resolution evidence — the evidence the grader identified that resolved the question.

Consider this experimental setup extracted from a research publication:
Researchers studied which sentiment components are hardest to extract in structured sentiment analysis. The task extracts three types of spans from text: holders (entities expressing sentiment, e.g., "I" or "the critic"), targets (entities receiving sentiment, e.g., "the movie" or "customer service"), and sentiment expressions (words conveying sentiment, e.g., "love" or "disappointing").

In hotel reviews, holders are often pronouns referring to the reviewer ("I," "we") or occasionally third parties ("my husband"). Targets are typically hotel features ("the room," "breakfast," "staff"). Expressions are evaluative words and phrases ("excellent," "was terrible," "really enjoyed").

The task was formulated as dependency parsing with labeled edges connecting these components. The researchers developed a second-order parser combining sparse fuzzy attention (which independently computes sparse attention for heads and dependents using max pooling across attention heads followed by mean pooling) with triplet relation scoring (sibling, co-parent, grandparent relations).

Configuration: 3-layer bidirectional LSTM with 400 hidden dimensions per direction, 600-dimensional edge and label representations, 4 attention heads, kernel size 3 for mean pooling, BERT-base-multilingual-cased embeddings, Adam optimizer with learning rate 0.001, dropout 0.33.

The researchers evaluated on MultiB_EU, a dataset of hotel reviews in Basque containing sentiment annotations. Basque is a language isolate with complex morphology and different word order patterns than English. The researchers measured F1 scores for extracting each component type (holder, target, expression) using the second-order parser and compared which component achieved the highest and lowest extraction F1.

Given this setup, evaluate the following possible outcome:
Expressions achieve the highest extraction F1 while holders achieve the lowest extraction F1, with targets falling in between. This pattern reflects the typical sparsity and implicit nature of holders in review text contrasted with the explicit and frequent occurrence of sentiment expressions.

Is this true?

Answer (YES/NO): YES